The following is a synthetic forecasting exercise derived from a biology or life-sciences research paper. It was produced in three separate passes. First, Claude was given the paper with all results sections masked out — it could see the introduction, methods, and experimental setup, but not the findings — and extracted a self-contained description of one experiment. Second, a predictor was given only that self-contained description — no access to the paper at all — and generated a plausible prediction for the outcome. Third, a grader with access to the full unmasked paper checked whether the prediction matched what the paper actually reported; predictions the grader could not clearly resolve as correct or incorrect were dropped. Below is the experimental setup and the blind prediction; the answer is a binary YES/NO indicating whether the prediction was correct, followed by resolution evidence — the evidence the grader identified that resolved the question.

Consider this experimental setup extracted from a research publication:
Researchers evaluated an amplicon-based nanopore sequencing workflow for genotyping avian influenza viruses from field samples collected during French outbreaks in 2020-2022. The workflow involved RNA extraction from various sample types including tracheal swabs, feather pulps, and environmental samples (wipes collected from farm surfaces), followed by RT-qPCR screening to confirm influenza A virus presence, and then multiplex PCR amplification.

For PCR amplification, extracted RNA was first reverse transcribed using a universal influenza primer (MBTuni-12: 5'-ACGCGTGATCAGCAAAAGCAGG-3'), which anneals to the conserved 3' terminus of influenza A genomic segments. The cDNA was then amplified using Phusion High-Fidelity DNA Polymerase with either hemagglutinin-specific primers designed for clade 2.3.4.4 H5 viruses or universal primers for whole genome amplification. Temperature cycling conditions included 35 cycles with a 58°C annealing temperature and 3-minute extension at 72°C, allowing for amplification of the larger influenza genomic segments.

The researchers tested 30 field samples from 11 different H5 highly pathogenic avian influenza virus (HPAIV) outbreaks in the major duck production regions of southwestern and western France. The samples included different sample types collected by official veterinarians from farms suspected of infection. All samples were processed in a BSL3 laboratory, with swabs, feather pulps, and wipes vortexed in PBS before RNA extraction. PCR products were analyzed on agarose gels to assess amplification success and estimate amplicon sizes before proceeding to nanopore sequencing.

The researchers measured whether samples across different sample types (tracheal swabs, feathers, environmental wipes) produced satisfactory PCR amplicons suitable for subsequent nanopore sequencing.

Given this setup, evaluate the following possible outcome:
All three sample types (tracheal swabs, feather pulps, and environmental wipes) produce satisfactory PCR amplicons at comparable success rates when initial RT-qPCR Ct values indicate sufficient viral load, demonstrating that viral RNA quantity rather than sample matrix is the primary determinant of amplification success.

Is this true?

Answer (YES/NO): NO